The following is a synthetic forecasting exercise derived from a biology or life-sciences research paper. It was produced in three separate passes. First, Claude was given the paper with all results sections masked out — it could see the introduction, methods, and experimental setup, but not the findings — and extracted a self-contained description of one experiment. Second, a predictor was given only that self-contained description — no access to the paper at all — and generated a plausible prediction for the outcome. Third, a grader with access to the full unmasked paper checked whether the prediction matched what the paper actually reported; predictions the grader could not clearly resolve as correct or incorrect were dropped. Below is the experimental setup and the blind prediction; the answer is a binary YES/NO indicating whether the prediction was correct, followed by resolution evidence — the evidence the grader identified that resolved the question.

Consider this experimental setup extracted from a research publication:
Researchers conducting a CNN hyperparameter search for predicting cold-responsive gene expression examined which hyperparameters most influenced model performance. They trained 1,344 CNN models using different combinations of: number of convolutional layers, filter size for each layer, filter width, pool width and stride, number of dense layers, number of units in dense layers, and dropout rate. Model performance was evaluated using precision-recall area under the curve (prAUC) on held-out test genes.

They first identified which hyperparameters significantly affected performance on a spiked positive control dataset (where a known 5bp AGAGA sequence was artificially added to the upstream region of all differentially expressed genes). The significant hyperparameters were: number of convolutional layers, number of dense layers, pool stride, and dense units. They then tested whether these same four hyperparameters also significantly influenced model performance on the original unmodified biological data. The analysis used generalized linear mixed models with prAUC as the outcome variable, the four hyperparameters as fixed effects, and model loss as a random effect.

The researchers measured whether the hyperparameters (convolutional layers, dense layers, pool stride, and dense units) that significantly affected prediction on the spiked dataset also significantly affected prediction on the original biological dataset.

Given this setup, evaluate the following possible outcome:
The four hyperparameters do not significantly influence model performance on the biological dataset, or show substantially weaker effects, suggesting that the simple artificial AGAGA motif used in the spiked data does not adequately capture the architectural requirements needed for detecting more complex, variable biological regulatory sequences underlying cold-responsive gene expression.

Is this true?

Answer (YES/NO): NO